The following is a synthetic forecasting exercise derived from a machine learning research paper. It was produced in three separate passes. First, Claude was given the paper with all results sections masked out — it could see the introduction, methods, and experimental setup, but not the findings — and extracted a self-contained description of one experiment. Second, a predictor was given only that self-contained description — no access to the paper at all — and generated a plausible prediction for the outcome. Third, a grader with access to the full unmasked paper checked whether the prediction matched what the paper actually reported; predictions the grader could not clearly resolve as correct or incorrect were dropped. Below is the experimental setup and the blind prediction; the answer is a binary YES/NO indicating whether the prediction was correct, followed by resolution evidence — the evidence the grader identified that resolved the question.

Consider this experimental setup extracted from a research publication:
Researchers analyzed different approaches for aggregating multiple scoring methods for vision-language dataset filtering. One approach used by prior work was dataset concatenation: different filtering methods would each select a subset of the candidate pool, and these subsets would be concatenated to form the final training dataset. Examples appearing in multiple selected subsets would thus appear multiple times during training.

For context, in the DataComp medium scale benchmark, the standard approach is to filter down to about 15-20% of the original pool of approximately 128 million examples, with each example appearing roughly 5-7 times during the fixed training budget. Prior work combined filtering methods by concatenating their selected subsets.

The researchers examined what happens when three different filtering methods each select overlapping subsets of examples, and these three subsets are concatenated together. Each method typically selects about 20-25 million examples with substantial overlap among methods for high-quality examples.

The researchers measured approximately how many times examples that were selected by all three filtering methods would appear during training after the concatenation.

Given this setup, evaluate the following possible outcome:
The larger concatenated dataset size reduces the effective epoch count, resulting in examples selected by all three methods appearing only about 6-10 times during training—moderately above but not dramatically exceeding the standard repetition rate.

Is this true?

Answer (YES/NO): YES